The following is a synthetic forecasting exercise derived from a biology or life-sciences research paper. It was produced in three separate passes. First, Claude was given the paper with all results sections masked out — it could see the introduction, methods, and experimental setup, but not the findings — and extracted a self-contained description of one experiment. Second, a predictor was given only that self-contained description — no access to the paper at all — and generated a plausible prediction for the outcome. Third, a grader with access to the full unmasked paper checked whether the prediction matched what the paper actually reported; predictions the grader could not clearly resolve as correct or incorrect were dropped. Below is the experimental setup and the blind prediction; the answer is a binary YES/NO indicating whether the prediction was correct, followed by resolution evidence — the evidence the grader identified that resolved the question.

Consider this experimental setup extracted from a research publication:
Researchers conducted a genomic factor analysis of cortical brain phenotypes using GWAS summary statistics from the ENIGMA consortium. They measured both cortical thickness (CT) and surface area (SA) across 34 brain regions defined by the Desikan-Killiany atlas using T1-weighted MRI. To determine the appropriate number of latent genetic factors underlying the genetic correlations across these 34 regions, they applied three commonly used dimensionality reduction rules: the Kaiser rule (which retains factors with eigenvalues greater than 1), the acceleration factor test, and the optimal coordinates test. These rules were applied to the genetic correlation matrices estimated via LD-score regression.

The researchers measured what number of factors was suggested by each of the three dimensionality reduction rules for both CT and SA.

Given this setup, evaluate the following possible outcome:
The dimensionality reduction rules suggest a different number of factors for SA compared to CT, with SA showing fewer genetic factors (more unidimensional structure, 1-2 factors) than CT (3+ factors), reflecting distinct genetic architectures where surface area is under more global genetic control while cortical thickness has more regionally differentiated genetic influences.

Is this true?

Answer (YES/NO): NO